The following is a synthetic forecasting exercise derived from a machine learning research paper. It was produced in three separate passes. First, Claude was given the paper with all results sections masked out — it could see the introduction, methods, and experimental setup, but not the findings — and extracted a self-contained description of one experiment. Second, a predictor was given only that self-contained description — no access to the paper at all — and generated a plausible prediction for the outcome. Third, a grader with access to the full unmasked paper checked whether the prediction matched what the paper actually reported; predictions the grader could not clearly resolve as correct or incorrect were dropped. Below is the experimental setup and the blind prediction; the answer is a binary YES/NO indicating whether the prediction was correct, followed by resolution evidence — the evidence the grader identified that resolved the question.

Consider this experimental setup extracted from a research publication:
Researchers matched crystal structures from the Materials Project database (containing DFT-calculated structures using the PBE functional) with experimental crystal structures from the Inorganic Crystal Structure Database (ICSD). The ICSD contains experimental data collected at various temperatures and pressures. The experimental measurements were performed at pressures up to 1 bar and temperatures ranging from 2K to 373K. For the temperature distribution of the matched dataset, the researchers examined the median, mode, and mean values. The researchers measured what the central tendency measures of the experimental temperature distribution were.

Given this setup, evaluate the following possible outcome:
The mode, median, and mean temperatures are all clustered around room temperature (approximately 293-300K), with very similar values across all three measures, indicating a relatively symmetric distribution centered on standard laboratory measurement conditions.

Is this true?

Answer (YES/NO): NO